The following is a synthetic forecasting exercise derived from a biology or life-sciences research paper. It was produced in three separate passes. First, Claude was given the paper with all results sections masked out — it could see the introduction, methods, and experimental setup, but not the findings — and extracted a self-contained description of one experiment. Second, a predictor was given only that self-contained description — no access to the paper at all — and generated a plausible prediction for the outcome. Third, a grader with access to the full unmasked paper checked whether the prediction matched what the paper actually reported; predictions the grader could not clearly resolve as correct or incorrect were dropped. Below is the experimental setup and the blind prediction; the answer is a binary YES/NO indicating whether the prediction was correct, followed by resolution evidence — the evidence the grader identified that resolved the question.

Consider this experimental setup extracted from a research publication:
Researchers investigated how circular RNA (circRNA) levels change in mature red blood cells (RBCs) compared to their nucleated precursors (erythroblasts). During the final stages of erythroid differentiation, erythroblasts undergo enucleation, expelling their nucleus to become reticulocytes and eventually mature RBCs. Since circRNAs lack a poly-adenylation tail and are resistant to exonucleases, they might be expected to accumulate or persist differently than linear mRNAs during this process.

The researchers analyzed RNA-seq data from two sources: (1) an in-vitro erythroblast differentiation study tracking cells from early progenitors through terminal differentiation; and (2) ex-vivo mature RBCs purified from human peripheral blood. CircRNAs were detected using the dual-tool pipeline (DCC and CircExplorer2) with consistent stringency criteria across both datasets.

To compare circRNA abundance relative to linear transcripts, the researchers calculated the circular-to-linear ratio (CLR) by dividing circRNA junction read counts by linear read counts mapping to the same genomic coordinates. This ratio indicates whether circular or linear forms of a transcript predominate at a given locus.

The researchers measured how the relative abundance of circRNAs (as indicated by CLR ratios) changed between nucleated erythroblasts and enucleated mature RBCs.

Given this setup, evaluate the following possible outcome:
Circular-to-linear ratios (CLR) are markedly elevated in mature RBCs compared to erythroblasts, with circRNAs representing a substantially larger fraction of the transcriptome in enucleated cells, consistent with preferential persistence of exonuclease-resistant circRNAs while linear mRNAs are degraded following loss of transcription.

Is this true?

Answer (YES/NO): YES